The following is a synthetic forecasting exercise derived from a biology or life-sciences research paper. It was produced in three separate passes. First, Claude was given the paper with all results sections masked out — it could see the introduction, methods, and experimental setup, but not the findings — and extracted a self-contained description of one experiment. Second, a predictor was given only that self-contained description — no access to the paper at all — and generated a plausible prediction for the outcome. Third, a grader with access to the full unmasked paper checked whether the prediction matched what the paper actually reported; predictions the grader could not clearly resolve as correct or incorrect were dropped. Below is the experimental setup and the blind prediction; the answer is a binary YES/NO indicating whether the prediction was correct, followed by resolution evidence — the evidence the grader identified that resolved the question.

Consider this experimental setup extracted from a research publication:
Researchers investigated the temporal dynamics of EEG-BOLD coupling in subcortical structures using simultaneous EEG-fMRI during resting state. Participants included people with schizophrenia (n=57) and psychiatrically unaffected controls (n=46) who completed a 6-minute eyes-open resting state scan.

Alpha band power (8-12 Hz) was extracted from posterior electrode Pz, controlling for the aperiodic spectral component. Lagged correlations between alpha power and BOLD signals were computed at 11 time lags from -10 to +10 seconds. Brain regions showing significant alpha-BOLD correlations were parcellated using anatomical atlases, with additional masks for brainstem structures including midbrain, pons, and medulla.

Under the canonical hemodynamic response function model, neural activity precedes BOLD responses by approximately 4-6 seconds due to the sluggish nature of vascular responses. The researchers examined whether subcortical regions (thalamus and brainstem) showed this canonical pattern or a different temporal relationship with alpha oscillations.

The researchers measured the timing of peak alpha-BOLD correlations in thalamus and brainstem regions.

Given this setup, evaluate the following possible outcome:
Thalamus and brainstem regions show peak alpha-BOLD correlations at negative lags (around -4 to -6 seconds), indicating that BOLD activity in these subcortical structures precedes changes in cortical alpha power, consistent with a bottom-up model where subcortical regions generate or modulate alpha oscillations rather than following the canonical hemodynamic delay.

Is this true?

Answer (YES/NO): NO